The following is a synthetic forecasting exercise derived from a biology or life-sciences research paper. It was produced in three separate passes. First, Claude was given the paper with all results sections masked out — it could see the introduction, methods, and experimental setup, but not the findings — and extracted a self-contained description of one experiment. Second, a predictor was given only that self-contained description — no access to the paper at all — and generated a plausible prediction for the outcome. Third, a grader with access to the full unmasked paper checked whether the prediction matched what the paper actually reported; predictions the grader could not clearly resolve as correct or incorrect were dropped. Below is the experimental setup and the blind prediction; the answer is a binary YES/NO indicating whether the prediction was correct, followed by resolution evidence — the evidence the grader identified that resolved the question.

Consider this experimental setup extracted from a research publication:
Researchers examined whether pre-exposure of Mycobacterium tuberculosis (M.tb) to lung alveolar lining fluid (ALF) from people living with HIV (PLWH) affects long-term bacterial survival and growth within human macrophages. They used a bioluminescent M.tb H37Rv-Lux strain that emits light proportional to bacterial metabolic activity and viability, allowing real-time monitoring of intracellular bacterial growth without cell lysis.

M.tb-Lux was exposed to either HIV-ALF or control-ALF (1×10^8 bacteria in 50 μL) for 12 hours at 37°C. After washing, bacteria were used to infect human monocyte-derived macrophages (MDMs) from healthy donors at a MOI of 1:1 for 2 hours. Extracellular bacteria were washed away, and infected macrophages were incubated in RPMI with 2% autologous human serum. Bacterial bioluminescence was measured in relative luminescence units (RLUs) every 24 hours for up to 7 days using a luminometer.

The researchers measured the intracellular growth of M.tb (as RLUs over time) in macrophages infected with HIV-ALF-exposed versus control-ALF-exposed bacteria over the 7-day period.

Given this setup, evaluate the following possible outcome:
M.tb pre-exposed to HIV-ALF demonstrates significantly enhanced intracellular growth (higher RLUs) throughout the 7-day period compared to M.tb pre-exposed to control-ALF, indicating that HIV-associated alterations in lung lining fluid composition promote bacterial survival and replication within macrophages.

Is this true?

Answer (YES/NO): YES